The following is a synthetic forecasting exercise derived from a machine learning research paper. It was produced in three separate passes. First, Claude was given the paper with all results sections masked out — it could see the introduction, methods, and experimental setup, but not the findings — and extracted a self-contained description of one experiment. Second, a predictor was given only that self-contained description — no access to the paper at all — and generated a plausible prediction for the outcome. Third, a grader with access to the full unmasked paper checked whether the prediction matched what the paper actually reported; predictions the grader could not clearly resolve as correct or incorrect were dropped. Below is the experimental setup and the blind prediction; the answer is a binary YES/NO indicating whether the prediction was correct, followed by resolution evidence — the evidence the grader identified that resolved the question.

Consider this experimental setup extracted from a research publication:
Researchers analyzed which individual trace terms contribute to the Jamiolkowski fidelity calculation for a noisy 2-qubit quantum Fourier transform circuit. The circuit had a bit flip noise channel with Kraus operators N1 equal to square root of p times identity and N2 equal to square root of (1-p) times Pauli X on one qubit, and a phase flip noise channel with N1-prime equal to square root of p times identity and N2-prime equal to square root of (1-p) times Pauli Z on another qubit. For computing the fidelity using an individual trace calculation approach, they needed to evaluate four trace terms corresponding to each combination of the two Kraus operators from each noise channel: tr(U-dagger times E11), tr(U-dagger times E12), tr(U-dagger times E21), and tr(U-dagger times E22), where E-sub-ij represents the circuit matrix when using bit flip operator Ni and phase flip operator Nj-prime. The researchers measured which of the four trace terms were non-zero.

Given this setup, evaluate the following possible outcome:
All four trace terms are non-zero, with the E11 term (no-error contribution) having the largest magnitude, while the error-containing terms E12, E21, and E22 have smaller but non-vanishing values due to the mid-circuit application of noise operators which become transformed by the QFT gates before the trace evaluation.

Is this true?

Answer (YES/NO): NO